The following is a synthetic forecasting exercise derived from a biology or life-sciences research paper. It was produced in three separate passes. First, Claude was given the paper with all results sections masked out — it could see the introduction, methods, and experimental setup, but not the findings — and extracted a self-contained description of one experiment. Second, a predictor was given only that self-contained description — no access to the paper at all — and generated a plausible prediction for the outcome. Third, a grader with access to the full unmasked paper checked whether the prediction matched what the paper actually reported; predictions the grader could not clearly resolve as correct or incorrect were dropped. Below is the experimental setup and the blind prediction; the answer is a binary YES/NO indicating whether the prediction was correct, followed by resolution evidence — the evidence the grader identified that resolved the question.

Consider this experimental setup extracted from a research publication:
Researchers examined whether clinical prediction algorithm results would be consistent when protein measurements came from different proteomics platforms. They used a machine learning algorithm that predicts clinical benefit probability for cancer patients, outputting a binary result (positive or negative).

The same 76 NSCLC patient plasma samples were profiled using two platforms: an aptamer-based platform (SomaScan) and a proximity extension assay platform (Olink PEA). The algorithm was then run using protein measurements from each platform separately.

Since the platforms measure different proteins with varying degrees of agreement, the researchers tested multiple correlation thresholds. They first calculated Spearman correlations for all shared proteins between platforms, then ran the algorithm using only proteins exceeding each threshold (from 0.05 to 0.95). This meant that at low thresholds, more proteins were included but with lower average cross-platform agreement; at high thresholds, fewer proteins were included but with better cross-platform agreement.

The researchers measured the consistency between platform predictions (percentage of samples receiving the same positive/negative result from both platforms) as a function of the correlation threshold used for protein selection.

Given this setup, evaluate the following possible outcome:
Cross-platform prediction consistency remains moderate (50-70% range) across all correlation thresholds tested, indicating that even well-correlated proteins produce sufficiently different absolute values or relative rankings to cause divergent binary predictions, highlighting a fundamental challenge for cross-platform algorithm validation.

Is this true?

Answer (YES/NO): NO